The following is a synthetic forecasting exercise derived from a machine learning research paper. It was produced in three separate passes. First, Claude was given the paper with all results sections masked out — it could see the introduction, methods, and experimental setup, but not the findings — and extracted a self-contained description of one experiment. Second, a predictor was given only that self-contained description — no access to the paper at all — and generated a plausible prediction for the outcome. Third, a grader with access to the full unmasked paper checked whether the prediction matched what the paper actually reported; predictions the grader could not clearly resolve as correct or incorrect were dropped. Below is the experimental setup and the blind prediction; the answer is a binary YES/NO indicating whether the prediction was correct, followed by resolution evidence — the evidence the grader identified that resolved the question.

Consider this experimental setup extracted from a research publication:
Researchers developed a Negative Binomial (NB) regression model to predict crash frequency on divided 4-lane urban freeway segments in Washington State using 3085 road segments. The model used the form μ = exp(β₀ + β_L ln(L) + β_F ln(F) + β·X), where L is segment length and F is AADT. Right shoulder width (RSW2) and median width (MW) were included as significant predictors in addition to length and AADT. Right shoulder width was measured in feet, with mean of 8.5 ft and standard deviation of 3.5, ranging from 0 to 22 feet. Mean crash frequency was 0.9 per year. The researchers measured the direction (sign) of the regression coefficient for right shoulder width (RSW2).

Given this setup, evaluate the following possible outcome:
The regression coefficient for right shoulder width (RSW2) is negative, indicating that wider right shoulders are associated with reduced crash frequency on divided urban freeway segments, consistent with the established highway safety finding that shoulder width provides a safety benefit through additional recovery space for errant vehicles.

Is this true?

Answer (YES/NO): YES